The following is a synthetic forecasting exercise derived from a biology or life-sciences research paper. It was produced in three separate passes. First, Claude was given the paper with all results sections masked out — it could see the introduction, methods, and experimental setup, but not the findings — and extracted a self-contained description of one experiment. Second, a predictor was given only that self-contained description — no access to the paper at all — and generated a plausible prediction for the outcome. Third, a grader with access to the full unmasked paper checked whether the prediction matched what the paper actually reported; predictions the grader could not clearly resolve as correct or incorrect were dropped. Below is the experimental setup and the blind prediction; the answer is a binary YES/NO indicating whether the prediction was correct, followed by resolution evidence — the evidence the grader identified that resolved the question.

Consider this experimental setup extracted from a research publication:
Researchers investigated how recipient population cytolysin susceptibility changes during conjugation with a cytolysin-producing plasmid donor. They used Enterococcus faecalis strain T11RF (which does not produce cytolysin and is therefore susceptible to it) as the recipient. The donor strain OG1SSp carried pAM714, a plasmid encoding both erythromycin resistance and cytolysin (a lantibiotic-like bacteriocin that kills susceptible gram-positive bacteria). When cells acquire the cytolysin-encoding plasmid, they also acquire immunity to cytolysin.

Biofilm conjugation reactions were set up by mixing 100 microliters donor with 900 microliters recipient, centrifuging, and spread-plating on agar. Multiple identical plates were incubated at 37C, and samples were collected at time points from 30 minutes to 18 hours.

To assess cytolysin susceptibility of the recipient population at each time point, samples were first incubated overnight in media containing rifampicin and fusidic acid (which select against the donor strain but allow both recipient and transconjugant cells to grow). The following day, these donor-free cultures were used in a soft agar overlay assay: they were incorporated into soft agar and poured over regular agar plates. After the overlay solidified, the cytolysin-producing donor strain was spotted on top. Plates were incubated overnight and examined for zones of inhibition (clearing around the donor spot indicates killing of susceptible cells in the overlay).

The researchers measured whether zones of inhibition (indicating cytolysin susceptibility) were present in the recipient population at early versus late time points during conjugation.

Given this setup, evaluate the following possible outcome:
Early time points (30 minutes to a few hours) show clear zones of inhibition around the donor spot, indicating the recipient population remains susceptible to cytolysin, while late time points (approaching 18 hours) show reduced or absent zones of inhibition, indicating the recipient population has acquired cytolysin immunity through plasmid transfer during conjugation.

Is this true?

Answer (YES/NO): YES